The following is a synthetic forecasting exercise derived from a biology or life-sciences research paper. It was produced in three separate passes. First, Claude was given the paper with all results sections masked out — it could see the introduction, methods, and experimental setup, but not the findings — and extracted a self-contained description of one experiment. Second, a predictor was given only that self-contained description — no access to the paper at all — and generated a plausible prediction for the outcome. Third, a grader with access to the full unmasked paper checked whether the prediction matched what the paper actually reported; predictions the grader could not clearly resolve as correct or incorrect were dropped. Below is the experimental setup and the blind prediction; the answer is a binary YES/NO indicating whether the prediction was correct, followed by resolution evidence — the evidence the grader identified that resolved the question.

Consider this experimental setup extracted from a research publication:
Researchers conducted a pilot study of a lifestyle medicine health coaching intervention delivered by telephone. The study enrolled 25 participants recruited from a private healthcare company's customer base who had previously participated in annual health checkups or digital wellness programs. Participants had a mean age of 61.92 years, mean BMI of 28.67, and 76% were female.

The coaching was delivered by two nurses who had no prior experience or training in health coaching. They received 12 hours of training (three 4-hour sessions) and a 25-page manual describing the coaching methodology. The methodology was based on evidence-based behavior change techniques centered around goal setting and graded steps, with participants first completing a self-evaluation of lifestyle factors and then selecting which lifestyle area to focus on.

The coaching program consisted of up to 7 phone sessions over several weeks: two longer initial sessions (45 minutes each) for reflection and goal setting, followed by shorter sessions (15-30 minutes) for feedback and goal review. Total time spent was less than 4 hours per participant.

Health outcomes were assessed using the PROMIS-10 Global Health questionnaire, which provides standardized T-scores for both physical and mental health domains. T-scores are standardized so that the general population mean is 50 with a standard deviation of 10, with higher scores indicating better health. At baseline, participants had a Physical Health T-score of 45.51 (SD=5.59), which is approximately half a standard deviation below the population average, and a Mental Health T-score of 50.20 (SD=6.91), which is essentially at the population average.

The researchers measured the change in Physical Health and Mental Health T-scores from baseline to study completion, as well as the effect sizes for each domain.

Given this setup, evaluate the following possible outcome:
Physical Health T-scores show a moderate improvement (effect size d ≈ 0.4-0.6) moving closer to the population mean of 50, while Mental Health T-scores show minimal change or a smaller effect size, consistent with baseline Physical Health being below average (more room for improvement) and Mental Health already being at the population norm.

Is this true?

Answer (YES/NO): NO